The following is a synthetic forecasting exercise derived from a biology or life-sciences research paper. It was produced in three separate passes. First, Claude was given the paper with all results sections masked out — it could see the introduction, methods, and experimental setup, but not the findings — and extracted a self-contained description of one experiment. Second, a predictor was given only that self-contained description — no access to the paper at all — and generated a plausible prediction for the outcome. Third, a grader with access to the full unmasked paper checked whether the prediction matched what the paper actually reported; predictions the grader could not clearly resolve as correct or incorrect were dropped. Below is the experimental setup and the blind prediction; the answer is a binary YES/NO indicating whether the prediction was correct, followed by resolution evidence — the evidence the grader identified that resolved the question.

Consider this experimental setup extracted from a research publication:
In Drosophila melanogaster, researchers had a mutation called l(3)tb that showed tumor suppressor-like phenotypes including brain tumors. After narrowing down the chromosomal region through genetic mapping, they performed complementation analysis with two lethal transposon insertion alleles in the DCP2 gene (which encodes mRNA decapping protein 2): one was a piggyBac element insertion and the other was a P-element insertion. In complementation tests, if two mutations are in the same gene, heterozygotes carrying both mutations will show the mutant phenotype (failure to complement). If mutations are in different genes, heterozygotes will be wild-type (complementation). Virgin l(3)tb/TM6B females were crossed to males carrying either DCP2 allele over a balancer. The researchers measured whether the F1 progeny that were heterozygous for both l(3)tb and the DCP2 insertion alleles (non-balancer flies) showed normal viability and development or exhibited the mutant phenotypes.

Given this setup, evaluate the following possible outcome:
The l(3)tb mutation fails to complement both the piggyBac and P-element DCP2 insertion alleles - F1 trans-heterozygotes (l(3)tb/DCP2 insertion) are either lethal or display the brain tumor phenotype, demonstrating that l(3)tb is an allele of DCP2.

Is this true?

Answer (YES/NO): YES